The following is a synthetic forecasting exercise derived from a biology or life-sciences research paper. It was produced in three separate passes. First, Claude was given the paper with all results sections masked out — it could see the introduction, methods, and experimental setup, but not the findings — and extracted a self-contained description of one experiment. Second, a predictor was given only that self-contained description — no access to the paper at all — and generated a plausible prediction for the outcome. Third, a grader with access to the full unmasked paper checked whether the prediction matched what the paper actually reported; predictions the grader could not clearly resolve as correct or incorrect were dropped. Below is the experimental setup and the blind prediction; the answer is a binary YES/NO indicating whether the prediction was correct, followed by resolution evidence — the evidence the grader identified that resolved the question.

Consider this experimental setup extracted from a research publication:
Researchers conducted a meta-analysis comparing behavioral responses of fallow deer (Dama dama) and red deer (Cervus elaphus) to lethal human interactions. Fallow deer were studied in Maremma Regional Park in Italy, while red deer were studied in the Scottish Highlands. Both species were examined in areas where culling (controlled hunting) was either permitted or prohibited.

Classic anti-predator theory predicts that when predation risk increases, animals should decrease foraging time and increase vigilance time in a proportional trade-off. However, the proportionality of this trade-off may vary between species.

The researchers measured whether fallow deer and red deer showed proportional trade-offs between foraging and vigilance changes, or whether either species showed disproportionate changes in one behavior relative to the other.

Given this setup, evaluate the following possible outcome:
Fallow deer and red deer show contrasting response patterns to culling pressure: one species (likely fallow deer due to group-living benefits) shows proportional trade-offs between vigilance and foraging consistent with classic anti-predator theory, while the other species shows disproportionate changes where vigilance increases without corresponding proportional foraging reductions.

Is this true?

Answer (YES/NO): YES